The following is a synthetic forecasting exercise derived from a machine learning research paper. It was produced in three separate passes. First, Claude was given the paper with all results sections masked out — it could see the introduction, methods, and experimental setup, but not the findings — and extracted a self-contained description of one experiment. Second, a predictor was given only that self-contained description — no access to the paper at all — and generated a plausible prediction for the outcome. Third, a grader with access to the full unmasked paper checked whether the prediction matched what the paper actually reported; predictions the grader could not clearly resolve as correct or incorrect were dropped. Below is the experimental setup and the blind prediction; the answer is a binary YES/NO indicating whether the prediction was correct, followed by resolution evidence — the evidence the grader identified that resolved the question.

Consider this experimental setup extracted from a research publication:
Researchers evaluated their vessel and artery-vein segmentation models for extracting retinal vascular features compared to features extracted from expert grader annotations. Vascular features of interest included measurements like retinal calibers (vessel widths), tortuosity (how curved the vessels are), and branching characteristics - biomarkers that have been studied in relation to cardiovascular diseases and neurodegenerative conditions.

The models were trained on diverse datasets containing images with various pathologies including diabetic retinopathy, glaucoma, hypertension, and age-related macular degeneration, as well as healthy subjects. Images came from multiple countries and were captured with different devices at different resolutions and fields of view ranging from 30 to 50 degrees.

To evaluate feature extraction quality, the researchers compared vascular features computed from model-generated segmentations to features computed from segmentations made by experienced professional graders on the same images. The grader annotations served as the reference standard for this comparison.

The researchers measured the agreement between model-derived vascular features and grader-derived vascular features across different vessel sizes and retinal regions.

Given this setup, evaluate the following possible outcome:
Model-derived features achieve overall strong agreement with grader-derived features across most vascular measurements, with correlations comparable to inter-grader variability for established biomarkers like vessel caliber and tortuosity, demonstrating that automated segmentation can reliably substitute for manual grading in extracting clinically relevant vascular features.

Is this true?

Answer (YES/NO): NO